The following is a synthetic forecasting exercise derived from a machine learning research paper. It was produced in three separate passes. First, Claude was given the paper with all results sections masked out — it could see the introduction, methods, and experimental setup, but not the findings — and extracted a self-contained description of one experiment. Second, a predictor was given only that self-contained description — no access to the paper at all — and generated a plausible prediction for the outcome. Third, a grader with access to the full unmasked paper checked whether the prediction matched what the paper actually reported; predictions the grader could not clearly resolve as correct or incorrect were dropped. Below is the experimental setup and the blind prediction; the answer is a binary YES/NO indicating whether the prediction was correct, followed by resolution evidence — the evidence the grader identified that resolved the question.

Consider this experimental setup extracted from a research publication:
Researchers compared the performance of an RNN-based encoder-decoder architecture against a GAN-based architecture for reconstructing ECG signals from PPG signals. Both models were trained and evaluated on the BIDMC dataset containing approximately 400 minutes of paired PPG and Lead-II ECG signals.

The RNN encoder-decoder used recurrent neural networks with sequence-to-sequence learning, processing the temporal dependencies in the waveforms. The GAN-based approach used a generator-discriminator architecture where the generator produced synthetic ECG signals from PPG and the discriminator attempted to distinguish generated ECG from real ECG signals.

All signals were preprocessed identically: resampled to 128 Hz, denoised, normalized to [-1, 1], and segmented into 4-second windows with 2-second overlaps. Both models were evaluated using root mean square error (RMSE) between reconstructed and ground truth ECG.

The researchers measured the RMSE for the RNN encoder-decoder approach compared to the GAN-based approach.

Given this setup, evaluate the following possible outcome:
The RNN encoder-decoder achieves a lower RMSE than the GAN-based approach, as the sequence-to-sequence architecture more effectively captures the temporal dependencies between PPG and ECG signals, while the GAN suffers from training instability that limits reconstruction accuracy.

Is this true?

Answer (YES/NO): YES